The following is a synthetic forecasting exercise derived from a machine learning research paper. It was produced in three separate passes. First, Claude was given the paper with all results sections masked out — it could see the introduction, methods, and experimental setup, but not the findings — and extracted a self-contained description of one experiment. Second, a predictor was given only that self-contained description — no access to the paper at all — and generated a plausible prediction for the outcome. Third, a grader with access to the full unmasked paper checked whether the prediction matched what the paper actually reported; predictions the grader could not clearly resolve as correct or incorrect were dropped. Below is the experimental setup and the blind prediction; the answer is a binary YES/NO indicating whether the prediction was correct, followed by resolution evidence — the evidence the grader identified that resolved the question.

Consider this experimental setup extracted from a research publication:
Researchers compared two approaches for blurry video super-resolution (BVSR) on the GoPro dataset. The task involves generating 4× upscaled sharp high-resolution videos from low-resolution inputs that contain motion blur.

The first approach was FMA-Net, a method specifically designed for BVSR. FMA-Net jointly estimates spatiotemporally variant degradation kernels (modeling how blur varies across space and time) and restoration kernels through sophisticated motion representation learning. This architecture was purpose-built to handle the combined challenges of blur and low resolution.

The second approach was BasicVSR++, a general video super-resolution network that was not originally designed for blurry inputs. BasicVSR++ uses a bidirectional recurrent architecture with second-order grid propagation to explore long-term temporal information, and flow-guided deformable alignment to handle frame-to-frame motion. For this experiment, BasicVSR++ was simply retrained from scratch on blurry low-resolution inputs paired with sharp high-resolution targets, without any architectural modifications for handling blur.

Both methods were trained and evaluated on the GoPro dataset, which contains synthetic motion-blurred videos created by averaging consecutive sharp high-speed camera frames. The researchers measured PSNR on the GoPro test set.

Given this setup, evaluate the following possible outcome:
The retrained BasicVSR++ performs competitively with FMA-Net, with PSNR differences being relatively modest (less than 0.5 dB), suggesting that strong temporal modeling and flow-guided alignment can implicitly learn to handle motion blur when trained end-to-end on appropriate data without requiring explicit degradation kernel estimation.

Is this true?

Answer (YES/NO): NO